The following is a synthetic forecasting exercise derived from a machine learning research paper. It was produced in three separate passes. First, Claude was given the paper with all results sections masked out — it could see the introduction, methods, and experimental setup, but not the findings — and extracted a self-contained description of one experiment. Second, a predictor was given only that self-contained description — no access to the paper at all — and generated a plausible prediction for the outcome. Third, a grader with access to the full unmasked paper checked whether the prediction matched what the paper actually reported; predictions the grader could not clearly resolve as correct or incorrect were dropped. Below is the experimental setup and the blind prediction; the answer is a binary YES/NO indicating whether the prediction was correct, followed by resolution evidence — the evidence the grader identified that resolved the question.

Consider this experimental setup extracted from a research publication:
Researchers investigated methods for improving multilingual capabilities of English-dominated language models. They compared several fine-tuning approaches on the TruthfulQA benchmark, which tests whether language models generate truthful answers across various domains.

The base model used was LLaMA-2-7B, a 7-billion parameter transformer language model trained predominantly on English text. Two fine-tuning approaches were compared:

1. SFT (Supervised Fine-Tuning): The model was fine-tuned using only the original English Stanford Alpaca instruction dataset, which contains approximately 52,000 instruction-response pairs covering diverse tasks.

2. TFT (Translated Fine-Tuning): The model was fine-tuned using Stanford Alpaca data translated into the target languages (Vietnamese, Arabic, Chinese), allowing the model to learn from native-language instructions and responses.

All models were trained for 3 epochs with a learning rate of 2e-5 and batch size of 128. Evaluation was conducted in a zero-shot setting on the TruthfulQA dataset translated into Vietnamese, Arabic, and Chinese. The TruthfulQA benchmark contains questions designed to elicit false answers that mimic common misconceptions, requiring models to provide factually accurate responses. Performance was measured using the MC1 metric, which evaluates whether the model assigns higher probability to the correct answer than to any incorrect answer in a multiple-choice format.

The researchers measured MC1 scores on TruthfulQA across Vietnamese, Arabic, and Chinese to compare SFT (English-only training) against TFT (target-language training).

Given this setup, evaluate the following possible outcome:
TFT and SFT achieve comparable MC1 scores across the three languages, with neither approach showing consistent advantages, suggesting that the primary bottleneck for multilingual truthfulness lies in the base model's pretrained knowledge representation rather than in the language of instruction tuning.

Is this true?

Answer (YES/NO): NO